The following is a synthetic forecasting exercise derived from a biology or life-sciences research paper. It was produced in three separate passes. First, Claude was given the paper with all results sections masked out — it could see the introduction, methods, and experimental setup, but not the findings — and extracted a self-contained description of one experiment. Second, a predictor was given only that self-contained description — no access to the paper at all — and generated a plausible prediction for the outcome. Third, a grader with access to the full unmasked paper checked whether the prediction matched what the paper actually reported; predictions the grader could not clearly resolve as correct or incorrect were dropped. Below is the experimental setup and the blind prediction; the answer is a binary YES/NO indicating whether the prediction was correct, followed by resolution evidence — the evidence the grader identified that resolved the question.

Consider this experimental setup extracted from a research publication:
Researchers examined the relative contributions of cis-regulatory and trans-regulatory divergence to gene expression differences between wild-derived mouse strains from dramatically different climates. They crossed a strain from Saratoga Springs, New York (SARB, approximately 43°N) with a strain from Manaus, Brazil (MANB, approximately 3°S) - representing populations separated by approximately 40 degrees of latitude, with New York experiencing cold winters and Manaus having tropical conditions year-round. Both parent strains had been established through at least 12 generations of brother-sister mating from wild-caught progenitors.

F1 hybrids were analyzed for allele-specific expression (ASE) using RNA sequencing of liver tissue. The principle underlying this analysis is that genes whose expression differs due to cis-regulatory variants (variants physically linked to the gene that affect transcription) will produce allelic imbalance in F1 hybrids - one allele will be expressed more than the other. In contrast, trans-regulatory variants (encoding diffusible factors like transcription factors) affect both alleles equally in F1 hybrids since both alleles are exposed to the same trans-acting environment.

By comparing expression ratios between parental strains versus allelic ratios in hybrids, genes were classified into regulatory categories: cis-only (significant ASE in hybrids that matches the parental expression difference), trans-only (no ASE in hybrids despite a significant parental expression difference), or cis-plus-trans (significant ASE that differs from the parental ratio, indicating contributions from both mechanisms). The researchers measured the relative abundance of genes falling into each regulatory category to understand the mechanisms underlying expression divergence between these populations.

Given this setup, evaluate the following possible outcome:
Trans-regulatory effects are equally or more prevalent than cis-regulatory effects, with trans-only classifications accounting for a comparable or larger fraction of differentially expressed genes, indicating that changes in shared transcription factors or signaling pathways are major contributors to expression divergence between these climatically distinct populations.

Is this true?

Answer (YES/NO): NO